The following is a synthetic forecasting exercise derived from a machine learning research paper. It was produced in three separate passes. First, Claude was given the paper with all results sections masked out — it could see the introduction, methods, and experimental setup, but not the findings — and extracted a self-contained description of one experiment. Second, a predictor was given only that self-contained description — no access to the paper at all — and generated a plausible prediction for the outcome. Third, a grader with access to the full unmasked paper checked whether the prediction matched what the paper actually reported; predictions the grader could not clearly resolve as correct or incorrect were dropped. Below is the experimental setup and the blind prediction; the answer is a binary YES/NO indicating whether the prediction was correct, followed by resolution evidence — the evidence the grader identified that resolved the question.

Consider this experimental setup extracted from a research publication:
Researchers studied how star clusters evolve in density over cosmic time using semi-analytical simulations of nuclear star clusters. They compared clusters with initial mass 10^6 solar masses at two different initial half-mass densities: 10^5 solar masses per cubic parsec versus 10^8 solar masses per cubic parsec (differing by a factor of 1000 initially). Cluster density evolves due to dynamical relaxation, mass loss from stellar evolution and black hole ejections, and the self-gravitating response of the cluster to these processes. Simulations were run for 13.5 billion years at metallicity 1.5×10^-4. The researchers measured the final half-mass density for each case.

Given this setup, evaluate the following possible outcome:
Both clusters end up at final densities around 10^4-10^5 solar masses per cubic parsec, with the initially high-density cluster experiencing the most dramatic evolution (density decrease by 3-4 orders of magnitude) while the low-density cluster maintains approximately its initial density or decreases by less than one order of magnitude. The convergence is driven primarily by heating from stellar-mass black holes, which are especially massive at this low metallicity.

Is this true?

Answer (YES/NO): NO